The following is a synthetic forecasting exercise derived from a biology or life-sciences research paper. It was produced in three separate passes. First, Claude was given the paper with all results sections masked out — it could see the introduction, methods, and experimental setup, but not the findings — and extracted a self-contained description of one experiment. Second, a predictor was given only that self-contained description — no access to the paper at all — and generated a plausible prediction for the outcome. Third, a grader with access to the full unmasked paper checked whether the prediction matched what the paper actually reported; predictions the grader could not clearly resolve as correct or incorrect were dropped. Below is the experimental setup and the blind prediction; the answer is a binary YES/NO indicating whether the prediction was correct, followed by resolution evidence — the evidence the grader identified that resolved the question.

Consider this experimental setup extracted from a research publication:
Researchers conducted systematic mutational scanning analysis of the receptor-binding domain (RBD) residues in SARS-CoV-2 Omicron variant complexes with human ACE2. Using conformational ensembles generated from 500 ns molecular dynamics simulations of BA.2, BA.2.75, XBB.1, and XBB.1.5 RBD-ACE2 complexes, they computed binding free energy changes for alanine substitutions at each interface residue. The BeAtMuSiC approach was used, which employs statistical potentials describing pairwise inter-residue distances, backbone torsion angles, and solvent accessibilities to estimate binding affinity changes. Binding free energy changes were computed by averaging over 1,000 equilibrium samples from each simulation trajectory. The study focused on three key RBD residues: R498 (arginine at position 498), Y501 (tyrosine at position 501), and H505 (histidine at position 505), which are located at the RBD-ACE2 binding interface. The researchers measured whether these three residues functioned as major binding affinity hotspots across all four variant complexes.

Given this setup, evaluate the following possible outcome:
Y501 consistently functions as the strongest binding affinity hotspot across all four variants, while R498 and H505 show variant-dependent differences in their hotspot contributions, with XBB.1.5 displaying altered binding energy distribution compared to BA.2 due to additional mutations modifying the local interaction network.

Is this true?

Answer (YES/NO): NO